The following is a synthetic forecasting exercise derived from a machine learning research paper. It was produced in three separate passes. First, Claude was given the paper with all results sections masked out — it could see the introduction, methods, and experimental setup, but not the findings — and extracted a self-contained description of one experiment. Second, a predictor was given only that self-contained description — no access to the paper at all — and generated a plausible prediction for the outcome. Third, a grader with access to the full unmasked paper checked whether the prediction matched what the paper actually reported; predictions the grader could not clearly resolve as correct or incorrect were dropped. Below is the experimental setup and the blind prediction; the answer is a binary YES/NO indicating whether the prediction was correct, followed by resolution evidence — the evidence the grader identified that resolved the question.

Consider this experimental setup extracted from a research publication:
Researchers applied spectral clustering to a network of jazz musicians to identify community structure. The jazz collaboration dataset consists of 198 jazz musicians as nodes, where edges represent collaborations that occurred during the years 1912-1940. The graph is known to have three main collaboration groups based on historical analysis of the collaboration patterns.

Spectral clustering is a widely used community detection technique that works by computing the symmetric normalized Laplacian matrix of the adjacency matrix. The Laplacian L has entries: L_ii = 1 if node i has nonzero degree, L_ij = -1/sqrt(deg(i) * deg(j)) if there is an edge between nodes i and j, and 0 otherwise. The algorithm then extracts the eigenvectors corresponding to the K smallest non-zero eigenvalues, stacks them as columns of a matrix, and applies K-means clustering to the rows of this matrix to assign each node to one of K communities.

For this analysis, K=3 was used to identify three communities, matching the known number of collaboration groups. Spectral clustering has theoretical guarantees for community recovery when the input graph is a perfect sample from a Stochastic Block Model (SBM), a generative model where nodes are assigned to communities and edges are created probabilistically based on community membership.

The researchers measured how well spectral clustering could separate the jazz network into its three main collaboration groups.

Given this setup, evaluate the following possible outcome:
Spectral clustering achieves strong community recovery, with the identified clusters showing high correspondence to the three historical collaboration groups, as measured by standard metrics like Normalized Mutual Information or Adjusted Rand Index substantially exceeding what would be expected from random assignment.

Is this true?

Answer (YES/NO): NO